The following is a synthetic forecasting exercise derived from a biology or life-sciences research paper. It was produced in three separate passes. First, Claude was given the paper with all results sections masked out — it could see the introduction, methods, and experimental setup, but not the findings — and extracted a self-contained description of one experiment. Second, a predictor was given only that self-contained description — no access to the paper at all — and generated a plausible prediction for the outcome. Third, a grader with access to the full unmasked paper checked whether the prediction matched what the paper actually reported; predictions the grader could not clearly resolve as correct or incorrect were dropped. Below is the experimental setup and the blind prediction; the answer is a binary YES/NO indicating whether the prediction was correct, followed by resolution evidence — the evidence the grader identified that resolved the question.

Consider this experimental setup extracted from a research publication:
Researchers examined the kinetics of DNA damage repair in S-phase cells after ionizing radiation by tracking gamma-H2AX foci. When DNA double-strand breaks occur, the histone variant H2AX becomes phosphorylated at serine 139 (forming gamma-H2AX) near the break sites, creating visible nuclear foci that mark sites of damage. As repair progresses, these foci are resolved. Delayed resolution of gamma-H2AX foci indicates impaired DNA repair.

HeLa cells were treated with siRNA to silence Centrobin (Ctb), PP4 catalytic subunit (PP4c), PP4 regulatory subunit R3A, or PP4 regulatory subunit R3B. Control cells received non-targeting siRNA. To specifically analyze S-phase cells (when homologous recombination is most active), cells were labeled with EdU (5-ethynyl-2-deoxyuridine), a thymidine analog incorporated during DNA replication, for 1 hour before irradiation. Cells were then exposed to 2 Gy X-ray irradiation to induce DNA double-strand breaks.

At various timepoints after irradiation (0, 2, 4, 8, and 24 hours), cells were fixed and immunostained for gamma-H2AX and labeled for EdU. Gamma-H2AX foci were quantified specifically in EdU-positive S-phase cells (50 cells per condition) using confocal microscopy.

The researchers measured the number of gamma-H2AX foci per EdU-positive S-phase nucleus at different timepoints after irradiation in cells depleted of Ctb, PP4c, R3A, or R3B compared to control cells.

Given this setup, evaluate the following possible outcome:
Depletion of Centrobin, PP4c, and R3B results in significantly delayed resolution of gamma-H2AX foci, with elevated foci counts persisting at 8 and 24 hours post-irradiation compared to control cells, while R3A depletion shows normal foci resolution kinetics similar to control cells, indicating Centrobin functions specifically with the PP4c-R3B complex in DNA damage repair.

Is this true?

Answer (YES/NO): NO